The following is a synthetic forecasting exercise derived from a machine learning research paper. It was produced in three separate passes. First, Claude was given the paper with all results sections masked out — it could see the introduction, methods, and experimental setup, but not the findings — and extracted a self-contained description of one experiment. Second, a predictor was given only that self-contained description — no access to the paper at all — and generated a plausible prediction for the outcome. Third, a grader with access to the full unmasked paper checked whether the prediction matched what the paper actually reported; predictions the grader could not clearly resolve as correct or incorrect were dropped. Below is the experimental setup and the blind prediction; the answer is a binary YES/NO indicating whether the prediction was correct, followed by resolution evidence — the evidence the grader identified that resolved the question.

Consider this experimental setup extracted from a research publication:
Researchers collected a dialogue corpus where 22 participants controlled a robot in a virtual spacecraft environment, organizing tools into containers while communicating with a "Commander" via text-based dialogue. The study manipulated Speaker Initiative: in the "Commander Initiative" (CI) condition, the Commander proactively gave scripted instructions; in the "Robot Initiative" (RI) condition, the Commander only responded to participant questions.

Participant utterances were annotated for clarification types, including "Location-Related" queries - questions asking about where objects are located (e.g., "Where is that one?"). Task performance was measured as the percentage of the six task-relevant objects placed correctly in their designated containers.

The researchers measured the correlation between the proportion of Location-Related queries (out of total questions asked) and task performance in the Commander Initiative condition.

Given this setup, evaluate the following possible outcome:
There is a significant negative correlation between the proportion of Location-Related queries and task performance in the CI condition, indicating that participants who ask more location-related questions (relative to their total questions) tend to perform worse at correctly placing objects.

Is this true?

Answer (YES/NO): YES